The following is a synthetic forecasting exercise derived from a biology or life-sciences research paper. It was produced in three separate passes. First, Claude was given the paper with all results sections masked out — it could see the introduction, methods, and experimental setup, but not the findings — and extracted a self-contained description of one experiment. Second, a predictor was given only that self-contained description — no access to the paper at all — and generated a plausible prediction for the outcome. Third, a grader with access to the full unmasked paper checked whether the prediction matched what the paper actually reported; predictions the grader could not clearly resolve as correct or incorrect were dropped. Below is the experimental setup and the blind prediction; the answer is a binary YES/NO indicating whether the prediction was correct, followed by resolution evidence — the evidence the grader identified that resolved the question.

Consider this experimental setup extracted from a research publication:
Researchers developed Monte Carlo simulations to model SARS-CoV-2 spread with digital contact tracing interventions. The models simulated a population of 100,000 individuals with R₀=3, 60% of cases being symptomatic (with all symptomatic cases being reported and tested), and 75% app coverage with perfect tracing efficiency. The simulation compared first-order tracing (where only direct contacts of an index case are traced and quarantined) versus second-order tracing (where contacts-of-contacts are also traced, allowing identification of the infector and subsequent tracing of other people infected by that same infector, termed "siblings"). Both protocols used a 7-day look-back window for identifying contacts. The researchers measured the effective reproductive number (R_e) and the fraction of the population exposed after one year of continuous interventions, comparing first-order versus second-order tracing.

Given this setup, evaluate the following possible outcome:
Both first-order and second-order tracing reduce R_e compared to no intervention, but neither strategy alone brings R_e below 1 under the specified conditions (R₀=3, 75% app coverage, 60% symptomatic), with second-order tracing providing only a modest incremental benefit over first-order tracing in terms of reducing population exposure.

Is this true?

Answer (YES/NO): YES